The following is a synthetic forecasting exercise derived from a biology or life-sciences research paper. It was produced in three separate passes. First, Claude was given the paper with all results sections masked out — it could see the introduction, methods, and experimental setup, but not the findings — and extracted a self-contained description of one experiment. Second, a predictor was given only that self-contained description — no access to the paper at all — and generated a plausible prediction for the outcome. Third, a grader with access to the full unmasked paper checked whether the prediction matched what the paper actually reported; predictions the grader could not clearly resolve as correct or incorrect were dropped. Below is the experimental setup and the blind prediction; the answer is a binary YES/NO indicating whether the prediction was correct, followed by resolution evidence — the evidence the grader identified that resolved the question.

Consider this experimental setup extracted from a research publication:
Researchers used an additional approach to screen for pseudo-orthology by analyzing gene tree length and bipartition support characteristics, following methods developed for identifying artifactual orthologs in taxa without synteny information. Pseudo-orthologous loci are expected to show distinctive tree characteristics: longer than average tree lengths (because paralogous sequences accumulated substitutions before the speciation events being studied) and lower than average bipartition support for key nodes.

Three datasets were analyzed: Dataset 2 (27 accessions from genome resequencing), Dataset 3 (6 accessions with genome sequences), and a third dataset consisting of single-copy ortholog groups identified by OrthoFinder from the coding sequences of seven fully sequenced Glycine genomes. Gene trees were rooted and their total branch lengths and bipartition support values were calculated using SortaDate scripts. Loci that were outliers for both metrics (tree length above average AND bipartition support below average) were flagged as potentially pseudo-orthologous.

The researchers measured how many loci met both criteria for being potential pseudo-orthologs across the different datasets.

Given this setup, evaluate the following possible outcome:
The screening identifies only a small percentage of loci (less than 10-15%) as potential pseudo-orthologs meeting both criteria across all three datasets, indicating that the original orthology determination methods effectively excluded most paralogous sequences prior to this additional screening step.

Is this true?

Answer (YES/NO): YES